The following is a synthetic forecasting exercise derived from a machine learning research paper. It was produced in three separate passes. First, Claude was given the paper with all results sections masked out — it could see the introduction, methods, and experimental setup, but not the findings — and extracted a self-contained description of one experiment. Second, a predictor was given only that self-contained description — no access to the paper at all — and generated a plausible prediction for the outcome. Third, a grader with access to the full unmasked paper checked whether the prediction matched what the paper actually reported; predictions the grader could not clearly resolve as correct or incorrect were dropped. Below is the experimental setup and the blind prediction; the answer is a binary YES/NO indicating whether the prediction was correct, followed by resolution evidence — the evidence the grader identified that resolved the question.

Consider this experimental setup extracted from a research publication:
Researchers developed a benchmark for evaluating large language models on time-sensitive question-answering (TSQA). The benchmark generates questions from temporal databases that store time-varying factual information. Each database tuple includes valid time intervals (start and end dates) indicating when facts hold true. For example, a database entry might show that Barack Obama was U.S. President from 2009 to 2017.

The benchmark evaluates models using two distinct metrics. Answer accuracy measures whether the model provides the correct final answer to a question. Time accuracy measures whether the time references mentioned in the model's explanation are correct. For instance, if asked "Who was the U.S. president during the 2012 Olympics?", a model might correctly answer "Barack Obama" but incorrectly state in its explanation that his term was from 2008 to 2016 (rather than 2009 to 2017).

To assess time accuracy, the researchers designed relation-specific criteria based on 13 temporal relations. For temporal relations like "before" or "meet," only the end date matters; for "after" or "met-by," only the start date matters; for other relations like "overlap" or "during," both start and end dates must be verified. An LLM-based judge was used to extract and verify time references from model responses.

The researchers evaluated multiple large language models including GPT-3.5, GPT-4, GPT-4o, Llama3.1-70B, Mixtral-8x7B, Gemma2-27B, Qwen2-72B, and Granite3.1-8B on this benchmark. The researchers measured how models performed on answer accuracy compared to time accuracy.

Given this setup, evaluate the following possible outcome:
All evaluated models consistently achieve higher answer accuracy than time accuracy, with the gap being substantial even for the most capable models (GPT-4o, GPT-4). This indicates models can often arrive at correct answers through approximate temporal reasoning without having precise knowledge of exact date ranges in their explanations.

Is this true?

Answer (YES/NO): NO